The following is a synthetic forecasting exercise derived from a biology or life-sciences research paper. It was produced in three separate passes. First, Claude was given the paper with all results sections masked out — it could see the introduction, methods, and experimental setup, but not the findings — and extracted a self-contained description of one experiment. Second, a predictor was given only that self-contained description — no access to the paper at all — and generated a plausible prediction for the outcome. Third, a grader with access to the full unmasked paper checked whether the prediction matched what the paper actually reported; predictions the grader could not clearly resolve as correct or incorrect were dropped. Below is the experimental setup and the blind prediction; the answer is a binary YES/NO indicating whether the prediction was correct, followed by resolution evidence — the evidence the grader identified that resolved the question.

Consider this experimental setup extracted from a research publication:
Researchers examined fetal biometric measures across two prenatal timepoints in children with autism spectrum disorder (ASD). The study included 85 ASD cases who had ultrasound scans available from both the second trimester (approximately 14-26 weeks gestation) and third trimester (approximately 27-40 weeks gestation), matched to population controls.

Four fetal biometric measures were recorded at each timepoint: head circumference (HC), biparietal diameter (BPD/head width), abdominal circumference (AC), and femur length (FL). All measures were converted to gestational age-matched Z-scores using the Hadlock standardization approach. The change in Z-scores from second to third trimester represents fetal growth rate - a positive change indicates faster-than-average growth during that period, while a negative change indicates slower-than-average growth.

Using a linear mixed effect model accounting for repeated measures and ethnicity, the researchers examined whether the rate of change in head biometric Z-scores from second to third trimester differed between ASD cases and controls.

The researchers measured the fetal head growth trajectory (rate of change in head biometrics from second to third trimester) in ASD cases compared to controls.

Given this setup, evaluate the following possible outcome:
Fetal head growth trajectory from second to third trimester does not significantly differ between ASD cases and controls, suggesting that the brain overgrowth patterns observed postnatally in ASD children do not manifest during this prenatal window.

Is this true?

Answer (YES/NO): NO